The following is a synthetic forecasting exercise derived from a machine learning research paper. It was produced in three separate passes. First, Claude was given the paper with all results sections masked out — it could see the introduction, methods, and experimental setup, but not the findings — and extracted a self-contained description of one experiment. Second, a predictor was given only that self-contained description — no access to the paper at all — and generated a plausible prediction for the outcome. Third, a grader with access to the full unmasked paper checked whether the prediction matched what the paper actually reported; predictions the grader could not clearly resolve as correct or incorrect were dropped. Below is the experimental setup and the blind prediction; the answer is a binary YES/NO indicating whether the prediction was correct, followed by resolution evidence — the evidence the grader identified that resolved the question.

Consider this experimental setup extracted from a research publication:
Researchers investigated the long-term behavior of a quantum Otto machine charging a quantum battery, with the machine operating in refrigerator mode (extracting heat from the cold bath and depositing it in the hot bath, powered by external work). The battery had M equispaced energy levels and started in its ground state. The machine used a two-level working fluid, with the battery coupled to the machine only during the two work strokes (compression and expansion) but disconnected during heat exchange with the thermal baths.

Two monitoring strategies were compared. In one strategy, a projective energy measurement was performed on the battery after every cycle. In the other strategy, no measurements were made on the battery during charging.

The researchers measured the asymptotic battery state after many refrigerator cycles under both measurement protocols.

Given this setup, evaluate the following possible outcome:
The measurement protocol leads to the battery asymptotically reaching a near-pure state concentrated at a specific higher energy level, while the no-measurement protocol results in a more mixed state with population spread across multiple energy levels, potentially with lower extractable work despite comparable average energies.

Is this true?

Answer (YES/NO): NO